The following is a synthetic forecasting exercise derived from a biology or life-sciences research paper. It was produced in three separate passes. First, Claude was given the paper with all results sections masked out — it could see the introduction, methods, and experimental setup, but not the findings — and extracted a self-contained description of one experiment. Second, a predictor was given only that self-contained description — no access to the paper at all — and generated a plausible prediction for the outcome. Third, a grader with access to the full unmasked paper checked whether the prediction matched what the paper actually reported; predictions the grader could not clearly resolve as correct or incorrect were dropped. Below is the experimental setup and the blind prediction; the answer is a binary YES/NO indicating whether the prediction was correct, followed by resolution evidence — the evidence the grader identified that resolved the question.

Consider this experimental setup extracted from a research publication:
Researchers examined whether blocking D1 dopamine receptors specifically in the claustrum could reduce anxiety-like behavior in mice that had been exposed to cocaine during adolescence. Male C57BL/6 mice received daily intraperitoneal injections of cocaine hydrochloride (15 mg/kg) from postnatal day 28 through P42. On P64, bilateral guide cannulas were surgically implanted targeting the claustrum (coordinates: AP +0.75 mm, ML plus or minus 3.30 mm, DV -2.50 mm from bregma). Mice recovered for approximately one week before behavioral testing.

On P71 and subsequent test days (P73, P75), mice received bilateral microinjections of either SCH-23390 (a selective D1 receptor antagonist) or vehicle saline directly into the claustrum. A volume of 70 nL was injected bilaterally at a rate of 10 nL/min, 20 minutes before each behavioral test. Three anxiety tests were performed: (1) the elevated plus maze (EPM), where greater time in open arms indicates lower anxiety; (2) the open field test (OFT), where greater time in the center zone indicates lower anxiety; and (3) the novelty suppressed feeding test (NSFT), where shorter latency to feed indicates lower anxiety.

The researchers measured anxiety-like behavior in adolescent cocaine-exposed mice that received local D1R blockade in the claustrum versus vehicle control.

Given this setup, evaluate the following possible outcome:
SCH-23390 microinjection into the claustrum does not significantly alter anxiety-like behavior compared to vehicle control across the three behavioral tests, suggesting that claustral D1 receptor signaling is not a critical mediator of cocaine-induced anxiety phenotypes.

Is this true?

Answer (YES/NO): NO